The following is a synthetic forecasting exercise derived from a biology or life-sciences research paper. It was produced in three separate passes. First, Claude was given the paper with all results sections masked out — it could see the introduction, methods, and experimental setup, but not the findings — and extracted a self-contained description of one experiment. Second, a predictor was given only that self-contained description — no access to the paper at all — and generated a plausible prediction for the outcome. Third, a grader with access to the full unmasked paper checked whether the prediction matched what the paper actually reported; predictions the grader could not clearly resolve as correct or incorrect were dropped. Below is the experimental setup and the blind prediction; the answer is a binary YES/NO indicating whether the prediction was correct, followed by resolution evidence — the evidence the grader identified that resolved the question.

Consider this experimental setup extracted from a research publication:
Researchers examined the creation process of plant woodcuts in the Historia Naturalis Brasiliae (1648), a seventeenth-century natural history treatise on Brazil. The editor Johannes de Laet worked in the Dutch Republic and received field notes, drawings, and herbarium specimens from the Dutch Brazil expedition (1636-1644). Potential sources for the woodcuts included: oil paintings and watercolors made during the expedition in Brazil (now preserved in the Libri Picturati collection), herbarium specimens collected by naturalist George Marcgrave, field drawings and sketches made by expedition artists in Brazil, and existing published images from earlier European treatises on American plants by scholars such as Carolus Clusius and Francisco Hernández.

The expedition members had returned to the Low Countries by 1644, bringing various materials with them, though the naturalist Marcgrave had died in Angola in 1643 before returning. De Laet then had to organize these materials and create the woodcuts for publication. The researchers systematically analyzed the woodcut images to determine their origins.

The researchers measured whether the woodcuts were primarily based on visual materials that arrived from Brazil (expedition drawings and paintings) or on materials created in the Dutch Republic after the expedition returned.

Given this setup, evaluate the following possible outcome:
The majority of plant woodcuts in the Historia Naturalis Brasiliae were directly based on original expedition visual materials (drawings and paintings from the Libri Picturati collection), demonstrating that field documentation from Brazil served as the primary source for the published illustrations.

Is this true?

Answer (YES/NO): NO